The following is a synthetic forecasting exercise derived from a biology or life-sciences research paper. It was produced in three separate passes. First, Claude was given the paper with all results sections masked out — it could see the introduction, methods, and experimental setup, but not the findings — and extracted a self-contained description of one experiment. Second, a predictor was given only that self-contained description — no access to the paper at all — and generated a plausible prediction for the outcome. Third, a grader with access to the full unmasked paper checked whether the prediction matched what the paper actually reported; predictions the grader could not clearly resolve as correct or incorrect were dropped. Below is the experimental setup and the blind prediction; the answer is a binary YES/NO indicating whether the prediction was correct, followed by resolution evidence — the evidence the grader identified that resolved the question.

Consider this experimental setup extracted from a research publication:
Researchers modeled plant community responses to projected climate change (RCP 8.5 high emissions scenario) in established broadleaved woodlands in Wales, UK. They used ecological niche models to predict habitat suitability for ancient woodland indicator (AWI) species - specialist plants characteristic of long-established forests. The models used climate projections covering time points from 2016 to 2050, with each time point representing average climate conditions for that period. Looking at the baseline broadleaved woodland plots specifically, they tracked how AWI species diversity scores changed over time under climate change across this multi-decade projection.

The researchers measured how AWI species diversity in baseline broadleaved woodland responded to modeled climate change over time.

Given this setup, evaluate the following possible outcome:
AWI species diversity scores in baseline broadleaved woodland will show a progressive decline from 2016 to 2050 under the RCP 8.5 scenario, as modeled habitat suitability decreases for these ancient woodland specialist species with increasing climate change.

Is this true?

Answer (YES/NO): NO